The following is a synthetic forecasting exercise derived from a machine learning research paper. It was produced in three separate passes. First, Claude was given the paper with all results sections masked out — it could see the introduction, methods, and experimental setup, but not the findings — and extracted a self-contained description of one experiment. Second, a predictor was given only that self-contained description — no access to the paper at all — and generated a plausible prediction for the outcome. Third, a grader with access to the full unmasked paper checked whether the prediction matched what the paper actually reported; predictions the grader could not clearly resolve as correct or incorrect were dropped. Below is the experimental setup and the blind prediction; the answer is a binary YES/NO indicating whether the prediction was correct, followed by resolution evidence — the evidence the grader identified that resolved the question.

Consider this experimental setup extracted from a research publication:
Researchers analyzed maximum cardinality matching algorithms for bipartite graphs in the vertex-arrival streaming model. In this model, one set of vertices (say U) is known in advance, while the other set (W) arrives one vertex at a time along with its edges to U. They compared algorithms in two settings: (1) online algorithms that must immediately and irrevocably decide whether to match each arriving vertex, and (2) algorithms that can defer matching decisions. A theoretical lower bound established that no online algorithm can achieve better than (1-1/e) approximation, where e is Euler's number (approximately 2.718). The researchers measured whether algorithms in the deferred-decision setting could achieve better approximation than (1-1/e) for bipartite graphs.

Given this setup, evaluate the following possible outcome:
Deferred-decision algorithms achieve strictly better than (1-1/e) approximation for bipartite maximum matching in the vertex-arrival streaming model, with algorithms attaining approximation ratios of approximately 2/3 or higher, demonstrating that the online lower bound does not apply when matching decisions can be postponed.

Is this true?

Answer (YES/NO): NO